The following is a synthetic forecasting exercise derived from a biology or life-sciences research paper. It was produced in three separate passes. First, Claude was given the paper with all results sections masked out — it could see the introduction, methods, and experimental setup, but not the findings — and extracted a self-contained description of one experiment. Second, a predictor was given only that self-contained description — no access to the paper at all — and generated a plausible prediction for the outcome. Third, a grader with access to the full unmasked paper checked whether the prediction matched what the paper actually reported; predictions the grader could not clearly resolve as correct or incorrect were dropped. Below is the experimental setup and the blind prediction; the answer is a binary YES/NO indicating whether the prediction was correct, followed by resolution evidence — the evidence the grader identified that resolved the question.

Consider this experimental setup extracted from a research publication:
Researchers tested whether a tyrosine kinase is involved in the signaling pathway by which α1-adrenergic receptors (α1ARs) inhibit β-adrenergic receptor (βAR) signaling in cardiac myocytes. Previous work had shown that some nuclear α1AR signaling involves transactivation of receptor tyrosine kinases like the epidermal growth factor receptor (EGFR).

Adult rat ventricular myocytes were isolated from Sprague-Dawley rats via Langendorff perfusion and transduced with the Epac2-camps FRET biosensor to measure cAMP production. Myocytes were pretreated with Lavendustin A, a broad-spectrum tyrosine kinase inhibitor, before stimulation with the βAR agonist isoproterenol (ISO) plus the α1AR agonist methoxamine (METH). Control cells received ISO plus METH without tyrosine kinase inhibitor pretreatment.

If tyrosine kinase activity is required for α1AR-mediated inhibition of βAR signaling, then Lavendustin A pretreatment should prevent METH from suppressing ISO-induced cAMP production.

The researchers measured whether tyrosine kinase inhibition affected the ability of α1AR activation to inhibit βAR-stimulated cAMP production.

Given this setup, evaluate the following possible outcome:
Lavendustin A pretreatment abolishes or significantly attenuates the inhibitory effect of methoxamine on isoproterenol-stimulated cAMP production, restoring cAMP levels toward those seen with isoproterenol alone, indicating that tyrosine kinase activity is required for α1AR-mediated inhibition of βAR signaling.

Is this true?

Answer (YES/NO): YES